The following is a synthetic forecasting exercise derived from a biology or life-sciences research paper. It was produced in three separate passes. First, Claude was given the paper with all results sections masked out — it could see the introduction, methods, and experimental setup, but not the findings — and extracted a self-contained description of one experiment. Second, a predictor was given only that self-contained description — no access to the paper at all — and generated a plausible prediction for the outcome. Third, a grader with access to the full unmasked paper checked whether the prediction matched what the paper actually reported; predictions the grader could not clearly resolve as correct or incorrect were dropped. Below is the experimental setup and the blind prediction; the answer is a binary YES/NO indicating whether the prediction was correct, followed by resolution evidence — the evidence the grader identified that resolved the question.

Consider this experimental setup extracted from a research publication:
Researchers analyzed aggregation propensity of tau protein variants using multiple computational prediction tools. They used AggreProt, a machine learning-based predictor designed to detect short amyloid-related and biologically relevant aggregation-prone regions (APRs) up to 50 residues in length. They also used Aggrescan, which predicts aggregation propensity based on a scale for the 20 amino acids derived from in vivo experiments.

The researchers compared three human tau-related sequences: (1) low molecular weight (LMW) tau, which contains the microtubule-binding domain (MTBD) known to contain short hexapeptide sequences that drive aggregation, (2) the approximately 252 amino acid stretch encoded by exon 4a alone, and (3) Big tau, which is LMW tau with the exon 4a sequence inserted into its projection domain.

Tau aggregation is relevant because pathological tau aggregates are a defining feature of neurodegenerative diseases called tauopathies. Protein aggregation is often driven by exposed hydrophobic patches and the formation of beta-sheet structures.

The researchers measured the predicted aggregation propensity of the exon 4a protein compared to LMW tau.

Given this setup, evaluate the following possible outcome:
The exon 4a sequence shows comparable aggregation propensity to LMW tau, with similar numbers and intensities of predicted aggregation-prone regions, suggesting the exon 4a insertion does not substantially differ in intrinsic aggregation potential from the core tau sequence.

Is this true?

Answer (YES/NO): NO